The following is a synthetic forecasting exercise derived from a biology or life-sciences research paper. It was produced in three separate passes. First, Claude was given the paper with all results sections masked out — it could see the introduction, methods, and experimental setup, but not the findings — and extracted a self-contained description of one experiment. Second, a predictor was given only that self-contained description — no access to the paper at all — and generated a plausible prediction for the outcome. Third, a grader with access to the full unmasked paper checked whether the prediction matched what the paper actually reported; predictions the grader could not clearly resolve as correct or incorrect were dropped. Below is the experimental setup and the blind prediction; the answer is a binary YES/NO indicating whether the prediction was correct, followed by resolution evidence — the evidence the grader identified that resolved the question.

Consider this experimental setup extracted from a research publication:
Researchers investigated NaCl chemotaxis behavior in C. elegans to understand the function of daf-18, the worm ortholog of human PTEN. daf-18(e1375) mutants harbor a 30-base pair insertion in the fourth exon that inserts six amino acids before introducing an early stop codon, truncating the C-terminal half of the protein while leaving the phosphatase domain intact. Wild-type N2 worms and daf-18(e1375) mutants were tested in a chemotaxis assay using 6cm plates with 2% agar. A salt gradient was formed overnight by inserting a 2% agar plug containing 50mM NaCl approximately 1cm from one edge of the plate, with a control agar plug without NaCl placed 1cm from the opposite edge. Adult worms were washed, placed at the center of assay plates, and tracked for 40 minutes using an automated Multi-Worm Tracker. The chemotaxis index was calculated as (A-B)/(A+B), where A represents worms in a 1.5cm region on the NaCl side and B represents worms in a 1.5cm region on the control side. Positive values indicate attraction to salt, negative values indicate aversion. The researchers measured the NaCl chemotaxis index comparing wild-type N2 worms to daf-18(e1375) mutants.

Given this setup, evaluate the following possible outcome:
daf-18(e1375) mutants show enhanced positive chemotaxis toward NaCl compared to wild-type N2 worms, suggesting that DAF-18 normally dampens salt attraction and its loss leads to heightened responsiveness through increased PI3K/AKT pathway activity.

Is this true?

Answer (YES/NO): NO